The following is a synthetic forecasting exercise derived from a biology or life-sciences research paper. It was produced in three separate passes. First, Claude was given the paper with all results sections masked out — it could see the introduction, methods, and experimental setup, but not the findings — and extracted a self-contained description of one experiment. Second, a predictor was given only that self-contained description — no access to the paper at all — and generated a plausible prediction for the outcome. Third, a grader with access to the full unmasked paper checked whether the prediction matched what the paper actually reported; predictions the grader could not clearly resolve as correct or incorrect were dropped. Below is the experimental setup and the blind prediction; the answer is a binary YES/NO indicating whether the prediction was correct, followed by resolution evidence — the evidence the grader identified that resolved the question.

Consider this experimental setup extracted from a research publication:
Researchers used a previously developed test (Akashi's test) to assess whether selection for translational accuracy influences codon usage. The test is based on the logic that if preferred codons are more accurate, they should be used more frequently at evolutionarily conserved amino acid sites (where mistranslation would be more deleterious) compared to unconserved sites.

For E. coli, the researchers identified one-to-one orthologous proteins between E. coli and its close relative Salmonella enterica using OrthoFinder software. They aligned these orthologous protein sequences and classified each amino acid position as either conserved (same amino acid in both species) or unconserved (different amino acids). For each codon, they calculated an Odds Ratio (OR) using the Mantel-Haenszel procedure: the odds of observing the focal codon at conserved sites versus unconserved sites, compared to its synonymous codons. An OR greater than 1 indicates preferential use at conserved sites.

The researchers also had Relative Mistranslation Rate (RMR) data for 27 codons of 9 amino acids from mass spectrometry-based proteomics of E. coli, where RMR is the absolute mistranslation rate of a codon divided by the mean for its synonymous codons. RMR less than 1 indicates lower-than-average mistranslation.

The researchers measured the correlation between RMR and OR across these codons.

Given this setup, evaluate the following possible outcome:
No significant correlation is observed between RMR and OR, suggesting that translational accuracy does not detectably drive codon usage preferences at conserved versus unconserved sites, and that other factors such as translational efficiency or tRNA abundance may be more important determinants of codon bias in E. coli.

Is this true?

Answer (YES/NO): NO